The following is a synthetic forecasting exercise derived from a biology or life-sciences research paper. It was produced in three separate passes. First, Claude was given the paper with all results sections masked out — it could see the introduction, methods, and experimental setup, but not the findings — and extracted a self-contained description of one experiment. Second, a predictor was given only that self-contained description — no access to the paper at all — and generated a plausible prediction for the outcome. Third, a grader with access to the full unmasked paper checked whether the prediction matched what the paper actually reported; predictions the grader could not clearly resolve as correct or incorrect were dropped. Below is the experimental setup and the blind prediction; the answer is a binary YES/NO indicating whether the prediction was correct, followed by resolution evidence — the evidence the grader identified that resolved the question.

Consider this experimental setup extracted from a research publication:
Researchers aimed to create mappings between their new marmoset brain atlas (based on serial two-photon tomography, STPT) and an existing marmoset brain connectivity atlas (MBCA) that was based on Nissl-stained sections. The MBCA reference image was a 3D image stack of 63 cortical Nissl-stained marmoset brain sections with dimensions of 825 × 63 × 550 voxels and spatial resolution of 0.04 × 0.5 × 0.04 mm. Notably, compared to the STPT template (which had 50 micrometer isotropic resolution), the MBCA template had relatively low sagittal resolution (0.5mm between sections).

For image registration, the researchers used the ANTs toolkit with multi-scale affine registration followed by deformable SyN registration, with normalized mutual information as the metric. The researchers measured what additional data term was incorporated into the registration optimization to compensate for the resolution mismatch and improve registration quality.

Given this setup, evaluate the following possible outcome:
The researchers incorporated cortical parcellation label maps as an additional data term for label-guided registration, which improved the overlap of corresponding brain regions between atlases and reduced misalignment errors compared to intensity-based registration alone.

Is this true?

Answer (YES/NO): NO